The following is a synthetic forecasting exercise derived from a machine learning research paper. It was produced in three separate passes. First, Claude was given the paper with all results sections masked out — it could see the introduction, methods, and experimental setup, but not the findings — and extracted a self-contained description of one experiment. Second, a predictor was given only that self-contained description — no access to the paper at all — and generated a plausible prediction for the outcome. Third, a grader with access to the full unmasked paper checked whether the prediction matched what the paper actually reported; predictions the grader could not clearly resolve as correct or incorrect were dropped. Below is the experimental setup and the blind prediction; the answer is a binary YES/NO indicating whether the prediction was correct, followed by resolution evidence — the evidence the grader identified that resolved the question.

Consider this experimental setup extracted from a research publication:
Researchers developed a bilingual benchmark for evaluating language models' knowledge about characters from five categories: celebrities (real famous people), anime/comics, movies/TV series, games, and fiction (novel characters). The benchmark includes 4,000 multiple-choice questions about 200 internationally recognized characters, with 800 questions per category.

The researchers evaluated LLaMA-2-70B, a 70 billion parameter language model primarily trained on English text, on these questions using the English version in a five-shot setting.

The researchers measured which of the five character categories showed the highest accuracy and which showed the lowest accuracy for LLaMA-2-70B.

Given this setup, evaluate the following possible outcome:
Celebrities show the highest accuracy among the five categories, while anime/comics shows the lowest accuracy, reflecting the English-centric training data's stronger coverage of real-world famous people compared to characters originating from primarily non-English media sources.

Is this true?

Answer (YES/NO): NO